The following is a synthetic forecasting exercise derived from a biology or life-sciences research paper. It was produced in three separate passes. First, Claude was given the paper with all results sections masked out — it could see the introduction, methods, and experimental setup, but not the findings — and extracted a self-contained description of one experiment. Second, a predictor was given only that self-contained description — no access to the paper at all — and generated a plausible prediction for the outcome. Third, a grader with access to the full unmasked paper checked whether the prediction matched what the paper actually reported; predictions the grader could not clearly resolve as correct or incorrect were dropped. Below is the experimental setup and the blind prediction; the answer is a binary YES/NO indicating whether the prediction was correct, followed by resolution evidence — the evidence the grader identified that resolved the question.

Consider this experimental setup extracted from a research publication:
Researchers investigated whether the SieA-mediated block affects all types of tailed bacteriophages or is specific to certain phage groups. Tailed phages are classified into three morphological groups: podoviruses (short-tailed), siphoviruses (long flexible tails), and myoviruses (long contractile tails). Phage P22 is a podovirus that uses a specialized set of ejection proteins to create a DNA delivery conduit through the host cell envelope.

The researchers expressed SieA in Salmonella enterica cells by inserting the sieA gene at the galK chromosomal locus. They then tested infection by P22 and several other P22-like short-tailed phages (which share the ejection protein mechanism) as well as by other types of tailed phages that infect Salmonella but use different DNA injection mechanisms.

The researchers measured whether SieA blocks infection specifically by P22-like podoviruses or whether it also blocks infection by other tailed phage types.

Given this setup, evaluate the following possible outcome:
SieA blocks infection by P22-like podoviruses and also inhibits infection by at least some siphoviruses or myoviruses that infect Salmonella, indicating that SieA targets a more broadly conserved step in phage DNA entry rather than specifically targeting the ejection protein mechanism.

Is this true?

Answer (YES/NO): NO